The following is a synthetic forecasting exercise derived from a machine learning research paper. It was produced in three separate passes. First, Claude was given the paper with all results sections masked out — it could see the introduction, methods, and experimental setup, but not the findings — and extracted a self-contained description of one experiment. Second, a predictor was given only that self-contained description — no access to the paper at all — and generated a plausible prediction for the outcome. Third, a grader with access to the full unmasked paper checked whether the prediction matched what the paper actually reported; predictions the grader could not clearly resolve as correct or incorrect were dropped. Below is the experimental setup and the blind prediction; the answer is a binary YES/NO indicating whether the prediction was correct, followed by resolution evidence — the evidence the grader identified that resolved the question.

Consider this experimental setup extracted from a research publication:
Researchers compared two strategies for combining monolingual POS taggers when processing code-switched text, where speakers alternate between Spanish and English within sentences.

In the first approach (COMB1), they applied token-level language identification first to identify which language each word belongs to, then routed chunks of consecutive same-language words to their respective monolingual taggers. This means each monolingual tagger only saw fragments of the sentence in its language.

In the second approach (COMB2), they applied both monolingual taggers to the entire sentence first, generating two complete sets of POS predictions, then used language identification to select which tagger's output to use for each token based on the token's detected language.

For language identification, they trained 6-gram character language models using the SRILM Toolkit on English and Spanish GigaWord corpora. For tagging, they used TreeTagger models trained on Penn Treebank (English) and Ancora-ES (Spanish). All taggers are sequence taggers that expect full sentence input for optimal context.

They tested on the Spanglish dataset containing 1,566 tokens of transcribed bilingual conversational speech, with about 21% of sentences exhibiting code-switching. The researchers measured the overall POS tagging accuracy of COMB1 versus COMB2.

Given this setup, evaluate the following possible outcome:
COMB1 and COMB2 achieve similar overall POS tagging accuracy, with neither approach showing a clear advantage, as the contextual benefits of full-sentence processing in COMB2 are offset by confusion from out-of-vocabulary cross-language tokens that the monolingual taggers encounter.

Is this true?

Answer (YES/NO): NO